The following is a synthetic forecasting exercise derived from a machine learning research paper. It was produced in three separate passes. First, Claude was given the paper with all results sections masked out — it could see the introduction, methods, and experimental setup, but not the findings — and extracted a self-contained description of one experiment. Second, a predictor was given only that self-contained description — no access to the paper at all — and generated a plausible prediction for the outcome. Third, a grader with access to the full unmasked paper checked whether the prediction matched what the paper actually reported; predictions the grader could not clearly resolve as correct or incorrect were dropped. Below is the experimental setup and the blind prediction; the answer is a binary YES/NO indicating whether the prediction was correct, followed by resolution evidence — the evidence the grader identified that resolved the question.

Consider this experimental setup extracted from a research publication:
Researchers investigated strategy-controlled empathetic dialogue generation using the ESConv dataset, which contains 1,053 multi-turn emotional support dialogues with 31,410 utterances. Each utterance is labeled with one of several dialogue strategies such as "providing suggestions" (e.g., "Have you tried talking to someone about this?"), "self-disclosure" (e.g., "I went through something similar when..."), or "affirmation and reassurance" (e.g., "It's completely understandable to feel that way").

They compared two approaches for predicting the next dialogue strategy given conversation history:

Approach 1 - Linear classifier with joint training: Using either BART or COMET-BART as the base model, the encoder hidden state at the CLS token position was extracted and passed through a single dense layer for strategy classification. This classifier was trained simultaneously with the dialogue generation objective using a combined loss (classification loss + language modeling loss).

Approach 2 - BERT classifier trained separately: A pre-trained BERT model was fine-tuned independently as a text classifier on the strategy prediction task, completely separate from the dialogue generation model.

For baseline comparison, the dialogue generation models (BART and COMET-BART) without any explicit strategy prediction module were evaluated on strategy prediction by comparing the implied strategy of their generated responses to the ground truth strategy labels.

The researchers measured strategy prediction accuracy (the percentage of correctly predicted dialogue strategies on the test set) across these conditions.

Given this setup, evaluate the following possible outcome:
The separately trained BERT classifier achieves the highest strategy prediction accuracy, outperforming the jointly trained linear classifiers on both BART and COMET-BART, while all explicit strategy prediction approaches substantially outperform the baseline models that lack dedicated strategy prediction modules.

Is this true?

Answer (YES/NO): NO